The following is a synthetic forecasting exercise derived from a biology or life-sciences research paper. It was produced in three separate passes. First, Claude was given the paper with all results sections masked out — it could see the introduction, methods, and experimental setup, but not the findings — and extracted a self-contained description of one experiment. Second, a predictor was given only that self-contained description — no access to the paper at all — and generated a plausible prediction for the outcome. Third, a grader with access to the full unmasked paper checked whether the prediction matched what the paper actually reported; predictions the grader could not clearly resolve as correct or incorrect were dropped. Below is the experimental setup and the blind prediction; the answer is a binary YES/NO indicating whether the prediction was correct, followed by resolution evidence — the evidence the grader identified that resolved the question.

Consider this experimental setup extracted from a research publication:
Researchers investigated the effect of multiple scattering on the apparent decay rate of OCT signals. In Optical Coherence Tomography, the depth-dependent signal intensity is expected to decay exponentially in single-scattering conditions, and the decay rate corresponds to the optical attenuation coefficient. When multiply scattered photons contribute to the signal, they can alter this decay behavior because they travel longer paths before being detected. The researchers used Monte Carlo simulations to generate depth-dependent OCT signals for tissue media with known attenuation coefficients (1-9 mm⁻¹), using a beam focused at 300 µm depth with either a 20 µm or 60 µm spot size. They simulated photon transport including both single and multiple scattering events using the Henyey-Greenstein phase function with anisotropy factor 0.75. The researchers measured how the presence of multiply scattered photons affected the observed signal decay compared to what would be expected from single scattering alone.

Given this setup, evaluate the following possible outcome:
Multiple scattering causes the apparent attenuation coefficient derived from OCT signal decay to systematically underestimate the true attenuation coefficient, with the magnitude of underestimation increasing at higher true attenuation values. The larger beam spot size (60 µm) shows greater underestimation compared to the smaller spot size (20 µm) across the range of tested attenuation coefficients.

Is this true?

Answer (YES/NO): YES